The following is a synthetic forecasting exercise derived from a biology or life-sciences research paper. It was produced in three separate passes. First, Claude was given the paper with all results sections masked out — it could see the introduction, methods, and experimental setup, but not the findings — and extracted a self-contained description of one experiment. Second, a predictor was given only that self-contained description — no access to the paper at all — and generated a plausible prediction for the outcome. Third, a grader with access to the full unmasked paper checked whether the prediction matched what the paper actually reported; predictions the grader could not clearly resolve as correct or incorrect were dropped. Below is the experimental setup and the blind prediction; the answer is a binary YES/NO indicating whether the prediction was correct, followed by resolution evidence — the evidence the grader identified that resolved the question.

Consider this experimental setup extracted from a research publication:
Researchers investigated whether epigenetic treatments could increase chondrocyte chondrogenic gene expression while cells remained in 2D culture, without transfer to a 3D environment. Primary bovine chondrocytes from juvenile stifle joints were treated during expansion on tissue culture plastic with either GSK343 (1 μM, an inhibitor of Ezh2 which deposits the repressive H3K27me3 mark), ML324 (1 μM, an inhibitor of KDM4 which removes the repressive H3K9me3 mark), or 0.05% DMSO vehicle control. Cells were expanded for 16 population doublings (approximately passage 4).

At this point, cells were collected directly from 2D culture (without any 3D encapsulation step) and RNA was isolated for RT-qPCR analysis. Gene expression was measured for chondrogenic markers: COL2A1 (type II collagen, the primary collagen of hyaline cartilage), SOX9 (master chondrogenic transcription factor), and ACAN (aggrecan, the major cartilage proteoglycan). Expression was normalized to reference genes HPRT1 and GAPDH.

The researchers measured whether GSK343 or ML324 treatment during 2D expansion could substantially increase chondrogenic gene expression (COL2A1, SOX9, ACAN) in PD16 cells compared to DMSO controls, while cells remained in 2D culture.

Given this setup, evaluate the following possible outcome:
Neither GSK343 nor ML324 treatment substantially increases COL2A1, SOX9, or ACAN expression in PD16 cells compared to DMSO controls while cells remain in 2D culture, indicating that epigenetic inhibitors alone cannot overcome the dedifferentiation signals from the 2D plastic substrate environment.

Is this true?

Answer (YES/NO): YES